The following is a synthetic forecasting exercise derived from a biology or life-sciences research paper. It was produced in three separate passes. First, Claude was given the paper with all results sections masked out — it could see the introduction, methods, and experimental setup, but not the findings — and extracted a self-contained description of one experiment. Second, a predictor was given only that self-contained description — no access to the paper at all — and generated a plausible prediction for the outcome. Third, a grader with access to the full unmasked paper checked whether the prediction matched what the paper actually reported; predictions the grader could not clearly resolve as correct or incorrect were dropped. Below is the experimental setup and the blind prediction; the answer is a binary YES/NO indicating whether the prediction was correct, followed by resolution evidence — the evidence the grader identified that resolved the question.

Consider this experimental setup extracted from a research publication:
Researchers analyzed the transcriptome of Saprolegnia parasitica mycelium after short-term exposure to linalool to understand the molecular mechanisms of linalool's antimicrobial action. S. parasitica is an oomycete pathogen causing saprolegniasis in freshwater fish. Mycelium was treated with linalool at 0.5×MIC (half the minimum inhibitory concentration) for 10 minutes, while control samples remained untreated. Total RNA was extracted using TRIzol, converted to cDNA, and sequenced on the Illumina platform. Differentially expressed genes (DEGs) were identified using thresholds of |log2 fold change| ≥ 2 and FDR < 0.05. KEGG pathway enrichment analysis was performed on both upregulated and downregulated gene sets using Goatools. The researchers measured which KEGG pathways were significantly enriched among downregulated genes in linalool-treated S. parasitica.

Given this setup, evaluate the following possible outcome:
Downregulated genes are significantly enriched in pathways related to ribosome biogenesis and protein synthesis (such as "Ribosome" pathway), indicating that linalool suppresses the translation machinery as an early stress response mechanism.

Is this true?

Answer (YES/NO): YES